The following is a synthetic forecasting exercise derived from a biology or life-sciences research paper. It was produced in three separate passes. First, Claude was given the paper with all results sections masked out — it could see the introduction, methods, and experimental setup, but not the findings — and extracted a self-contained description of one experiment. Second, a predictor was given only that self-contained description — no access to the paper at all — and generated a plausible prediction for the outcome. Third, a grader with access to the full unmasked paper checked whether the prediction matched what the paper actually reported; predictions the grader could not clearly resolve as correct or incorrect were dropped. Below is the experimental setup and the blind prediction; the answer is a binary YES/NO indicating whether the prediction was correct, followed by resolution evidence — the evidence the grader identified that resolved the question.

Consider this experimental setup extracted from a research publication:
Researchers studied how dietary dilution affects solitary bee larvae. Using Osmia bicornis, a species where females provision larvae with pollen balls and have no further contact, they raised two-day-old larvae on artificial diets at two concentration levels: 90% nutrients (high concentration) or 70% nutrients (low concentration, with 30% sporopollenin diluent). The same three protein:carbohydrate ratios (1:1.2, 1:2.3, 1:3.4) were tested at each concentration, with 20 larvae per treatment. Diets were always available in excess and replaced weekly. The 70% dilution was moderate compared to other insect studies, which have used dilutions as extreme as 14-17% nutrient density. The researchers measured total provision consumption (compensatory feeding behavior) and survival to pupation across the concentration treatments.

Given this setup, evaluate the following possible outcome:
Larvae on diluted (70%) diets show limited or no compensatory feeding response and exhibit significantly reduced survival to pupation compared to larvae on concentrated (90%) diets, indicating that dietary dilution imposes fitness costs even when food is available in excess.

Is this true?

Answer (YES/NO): NO